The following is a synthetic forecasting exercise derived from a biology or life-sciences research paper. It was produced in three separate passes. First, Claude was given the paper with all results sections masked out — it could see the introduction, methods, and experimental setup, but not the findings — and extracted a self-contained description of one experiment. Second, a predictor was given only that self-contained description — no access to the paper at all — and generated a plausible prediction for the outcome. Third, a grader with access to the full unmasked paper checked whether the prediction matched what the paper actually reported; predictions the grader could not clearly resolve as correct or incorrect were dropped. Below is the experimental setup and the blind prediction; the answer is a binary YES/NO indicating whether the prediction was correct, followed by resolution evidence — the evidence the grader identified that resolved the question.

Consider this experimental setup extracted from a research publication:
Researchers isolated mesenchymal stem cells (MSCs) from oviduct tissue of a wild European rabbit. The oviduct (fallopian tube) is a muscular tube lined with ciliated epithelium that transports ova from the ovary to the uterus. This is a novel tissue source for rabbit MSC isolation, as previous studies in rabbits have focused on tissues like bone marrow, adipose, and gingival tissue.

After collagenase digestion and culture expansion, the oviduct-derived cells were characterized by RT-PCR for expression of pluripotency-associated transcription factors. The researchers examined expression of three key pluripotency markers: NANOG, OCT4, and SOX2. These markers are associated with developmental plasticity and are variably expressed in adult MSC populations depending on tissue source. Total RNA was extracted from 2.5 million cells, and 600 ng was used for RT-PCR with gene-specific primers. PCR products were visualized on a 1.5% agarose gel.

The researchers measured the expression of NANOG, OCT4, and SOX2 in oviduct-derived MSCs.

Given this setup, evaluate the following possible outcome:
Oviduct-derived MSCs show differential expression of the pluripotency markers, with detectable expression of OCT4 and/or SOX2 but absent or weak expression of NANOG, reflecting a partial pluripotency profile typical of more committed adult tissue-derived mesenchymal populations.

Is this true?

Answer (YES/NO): NO